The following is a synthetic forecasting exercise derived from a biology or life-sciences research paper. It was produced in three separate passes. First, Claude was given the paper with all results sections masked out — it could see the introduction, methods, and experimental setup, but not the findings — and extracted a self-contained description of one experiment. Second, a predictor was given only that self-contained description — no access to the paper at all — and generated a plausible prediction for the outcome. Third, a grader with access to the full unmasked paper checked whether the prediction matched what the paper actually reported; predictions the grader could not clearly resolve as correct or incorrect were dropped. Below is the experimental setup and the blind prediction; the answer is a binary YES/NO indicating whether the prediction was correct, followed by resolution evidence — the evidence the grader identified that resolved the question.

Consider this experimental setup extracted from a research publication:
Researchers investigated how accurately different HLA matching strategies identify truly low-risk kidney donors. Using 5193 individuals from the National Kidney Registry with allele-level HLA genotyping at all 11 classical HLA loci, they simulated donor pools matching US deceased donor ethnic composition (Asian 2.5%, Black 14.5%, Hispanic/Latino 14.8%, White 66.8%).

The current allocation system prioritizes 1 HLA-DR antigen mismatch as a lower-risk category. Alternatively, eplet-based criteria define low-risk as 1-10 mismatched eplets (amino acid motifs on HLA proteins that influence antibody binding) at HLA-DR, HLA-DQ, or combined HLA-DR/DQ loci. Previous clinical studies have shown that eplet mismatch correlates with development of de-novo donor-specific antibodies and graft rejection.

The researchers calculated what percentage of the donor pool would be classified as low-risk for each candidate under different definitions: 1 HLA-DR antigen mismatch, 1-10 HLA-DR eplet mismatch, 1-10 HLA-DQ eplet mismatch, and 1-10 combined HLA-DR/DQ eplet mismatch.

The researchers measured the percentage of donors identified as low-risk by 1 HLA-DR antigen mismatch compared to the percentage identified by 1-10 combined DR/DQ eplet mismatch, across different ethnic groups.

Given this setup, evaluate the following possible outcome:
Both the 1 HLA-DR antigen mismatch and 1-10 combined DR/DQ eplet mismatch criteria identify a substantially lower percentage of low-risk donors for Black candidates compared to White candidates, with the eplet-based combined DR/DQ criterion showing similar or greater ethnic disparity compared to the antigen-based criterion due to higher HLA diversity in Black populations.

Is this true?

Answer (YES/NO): NO